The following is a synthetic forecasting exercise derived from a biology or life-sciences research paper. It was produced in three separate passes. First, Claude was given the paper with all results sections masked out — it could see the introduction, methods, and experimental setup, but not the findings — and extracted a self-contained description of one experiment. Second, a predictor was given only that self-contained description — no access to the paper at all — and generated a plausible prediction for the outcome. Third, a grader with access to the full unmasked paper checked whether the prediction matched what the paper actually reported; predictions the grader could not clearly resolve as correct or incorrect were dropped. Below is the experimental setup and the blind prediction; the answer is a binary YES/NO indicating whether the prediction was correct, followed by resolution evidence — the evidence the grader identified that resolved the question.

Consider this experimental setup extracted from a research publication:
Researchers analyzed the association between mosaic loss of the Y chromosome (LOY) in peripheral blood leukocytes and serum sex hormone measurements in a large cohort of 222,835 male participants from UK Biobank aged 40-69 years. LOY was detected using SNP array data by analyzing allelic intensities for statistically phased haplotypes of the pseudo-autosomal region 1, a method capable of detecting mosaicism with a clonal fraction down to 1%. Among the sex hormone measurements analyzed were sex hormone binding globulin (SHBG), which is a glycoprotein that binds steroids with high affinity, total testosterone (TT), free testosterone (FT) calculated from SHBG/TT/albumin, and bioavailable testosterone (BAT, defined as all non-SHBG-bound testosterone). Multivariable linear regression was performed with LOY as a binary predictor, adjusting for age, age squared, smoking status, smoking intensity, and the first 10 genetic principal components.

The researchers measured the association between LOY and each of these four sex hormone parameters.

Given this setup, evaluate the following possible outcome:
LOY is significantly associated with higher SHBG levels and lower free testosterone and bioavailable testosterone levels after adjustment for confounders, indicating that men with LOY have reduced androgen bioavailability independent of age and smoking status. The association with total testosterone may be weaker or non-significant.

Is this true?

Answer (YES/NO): NO